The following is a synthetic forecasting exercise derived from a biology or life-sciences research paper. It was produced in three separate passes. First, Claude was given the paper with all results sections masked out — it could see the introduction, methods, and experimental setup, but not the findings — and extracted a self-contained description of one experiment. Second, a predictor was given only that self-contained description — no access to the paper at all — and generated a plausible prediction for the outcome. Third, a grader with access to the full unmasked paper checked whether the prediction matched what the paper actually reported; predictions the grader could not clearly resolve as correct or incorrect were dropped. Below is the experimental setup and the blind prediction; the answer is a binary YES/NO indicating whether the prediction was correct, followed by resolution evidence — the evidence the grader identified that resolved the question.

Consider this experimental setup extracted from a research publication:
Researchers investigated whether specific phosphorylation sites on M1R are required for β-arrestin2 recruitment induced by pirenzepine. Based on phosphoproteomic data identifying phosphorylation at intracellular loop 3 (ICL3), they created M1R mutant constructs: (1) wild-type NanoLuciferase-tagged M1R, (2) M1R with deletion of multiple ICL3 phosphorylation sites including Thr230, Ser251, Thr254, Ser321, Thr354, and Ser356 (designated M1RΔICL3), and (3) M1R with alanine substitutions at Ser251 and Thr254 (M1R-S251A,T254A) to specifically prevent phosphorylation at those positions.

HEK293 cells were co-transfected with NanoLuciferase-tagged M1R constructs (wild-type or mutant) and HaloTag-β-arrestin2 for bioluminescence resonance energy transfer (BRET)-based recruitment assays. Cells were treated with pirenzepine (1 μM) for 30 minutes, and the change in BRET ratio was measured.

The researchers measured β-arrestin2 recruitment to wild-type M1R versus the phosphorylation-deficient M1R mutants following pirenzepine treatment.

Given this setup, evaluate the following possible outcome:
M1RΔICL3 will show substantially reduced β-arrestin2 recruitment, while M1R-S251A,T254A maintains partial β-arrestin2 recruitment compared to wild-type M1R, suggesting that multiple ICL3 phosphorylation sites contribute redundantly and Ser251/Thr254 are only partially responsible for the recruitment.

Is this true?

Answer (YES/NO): NO